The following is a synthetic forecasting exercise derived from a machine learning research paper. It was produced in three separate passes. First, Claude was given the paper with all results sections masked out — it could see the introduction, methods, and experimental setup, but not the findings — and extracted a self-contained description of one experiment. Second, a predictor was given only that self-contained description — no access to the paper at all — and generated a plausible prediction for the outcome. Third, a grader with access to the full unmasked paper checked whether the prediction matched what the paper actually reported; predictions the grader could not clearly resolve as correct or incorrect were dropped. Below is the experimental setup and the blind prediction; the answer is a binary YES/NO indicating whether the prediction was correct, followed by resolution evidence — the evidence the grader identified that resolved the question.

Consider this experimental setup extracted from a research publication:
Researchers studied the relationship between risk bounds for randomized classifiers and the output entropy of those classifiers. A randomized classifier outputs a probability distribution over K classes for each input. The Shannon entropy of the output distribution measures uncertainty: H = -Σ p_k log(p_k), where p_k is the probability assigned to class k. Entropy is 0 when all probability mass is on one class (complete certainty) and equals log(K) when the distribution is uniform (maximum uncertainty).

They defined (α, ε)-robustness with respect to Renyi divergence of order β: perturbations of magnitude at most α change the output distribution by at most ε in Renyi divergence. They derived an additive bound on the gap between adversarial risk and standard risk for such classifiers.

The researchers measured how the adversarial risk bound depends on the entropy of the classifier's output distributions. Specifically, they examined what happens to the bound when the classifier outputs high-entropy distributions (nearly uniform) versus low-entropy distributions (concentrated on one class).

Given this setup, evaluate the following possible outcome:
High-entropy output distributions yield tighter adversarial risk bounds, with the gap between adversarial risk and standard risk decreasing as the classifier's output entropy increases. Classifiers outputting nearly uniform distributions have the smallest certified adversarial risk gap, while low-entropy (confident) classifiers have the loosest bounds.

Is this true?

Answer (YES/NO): YES